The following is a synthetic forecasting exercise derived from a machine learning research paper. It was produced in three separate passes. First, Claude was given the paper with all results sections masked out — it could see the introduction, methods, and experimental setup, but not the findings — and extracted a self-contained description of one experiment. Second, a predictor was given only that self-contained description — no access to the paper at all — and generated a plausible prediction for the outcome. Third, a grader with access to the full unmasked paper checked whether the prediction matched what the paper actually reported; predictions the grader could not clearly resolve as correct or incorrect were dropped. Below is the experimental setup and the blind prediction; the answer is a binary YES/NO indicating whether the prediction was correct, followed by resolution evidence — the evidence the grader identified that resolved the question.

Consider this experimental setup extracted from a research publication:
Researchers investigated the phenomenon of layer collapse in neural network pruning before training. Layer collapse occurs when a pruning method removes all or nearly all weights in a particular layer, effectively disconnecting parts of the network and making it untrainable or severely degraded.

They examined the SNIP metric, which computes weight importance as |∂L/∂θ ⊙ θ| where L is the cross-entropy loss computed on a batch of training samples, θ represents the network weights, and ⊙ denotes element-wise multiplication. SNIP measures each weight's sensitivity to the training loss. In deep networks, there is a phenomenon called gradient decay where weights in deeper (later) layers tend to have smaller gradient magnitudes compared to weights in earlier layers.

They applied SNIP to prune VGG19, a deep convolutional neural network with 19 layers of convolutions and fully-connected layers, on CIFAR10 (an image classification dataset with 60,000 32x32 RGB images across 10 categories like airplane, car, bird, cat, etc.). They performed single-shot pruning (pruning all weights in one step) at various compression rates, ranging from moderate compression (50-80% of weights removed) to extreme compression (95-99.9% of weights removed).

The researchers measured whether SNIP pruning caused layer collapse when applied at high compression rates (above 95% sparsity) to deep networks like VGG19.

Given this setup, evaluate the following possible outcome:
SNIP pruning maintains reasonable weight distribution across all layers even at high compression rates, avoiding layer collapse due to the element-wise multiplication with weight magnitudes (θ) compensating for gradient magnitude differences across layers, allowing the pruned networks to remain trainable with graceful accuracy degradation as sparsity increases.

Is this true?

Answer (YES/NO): NO